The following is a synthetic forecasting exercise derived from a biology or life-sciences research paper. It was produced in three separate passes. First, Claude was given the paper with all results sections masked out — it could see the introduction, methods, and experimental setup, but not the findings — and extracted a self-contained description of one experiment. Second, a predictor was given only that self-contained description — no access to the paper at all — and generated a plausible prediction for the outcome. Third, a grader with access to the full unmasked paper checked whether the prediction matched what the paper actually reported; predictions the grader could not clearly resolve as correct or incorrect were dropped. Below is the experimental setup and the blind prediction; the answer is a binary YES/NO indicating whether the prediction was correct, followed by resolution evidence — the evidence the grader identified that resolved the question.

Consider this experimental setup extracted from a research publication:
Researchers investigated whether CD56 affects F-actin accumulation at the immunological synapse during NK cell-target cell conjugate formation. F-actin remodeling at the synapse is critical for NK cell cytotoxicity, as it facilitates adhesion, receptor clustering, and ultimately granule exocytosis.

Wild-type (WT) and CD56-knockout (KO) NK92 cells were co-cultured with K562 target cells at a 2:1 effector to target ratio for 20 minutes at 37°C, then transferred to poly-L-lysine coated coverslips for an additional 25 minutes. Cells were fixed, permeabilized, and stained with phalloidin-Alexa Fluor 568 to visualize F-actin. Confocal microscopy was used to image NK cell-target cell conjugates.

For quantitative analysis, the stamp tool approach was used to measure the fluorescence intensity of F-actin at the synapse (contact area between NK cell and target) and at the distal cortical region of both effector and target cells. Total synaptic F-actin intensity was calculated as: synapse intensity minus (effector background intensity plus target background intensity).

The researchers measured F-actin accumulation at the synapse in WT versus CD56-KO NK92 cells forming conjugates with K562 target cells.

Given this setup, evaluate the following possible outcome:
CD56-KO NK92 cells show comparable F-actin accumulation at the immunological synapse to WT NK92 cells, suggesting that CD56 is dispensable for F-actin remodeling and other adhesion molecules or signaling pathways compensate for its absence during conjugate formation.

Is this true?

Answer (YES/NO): YES